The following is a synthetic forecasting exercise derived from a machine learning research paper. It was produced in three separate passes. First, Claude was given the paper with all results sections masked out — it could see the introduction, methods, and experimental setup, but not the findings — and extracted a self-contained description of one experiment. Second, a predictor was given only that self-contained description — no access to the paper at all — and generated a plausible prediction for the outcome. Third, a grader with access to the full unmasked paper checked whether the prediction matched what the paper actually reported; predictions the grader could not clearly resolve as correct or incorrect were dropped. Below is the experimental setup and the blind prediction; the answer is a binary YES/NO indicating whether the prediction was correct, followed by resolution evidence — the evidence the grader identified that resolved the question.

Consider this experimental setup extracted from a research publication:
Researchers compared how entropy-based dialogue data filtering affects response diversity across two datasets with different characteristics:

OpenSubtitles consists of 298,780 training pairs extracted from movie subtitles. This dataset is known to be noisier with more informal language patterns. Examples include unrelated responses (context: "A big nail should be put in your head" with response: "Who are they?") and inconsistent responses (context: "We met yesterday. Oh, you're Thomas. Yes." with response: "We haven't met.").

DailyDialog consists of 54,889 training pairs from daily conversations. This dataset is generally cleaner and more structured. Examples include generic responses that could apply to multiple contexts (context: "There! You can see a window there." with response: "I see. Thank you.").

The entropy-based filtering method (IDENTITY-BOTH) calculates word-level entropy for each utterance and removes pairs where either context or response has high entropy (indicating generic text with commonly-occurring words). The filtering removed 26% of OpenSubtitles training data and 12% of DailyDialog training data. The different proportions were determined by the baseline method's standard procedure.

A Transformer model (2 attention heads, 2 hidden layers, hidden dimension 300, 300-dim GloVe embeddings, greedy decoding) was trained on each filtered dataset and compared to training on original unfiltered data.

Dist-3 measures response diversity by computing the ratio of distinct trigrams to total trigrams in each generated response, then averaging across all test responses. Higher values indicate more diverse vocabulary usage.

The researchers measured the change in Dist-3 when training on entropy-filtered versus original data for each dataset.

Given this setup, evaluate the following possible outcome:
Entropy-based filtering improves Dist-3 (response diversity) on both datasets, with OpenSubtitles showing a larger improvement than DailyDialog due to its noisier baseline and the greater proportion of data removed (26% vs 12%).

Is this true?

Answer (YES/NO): NO